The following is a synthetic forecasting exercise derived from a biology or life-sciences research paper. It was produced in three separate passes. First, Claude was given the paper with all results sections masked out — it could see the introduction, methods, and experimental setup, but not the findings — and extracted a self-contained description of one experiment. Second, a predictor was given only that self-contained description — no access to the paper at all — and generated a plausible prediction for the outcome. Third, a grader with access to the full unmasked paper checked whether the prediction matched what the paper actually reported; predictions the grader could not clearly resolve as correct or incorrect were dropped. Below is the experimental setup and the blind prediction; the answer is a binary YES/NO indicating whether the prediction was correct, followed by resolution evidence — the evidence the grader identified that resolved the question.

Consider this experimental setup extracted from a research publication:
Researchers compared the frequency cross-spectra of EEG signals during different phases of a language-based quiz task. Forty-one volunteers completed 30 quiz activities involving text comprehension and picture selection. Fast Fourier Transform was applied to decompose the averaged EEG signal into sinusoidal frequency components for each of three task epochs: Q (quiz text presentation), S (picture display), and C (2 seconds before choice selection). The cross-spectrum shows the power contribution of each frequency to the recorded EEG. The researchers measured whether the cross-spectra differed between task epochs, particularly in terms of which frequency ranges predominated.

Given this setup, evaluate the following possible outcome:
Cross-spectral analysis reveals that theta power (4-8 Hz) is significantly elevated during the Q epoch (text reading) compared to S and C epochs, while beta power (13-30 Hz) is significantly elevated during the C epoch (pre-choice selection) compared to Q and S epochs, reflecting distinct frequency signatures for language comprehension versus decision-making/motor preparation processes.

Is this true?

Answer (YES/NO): NO